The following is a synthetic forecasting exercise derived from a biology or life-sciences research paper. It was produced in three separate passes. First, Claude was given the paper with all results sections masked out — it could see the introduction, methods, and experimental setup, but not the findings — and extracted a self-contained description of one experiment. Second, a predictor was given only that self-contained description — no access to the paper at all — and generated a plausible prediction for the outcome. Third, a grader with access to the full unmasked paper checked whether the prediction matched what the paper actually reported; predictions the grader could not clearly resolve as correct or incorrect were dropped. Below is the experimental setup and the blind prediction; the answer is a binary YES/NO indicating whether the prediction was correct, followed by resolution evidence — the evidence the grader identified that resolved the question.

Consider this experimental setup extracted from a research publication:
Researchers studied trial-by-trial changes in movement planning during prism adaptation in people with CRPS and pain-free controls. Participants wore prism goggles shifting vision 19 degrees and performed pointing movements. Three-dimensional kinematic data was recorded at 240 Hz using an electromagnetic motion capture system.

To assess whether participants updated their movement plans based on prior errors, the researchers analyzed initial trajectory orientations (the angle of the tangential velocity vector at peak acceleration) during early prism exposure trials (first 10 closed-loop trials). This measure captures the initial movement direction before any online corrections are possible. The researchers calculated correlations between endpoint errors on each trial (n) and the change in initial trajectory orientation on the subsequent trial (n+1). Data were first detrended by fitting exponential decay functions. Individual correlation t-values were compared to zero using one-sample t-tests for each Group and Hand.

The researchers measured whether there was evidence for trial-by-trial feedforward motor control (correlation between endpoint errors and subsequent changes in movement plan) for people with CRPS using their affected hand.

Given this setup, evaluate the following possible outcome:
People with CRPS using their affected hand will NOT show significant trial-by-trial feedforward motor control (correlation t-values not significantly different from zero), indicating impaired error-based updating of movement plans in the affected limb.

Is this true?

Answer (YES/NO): NO